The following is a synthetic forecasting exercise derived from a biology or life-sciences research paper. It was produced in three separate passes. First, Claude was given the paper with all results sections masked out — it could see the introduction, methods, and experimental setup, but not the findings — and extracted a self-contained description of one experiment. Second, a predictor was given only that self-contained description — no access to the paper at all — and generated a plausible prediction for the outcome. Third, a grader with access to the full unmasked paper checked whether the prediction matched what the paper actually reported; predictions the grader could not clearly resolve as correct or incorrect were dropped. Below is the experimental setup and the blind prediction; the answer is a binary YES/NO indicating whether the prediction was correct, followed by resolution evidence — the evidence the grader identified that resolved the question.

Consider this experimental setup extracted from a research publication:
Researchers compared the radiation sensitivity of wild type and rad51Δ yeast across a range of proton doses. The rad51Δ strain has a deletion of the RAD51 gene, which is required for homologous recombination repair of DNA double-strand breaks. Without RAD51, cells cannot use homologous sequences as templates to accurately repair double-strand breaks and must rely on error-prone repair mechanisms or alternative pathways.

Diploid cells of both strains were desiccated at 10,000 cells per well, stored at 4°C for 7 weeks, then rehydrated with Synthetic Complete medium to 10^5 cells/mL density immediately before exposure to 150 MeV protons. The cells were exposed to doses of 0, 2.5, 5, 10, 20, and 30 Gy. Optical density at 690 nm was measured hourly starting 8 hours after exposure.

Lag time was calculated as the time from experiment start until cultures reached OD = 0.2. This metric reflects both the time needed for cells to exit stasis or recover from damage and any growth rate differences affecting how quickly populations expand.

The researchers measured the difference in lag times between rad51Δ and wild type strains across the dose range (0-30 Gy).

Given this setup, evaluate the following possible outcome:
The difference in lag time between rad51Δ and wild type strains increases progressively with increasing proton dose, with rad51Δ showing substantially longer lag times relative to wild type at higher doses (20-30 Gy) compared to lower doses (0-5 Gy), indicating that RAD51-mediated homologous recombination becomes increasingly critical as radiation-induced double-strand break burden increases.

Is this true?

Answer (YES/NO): NO